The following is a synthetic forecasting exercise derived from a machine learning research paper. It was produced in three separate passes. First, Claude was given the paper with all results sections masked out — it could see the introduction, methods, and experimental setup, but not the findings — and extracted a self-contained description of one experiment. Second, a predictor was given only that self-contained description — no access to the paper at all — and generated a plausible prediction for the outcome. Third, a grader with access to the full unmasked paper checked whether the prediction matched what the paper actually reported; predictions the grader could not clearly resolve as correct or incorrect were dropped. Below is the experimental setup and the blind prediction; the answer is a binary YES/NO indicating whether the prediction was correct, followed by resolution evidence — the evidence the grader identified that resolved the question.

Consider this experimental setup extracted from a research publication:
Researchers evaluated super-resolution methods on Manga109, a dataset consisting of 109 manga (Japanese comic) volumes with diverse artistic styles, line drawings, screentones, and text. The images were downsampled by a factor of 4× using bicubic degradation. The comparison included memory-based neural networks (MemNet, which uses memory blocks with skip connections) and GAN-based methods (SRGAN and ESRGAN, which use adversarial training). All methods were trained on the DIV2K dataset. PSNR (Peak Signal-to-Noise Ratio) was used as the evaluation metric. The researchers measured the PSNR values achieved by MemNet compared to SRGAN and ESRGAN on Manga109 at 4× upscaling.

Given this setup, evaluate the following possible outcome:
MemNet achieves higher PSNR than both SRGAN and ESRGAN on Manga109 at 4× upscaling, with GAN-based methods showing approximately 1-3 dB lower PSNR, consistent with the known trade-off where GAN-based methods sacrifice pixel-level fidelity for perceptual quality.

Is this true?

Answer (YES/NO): YES